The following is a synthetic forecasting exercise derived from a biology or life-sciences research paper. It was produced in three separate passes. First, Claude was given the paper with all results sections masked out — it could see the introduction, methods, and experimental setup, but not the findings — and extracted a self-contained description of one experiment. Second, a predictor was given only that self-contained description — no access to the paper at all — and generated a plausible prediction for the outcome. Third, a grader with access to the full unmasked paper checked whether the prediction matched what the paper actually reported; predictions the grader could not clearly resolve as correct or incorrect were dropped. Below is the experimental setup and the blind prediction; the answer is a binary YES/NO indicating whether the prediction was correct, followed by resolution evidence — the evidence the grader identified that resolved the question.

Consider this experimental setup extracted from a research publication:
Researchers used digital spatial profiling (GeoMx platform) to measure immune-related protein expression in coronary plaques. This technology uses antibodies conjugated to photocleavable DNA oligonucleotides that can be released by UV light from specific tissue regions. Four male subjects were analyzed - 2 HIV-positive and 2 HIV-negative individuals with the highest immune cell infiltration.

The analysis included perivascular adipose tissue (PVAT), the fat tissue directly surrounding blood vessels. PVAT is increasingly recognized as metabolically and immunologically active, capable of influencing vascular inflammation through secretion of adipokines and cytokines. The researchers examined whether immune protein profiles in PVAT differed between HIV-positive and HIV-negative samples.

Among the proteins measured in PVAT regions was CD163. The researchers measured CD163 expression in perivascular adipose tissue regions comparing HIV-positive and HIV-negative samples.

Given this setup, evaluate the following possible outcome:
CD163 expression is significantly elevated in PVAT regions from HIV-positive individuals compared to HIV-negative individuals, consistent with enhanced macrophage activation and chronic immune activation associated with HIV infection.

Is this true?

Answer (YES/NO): NO